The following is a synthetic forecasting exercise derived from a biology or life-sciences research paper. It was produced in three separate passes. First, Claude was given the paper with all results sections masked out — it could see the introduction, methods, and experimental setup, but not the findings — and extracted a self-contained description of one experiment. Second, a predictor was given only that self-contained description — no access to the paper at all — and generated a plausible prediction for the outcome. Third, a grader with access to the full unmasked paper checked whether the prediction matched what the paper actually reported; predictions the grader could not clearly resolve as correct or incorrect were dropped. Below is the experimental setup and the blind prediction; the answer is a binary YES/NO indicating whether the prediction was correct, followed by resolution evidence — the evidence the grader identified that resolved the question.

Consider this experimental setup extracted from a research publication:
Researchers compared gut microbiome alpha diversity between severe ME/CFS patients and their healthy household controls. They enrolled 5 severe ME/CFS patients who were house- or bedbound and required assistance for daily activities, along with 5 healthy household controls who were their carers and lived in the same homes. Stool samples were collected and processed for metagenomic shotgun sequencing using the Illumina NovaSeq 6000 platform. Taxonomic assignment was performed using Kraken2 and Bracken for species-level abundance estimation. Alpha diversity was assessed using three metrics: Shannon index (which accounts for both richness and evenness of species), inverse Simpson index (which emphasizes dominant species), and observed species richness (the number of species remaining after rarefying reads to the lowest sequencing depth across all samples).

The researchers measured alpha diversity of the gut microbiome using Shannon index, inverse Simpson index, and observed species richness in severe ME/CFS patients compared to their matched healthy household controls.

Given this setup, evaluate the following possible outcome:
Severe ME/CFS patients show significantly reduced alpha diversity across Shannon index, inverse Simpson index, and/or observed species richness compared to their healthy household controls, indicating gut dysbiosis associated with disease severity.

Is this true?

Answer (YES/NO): NO